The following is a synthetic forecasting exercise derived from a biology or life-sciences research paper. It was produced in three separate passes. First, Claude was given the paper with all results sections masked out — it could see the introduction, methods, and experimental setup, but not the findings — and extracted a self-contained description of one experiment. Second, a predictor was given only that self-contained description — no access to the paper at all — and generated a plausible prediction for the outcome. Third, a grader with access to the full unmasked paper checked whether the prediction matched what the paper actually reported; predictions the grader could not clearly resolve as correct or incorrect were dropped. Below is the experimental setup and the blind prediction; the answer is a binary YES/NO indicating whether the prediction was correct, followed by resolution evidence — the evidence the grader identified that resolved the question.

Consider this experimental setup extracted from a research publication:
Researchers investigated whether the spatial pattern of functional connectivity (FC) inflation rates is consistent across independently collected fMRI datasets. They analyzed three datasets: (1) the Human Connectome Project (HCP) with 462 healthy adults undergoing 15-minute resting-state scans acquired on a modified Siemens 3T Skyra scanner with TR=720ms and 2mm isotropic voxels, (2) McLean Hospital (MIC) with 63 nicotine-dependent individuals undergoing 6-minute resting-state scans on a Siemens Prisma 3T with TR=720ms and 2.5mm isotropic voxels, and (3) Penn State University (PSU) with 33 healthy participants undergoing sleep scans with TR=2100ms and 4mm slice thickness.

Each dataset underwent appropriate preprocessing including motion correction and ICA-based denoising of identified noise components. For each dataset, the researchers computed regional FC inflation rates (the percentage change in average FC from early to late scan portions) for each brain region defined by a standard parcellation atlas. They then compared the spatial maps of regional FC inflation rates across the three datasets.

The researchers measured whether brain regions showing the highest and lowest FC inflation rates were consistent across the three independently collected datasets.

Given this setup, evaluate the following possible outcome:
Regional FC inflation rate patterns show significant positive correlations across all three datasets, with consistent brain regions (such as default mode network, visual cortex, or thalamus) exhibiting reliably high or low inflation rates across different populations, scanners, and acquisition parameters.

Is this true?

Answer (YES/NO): YES